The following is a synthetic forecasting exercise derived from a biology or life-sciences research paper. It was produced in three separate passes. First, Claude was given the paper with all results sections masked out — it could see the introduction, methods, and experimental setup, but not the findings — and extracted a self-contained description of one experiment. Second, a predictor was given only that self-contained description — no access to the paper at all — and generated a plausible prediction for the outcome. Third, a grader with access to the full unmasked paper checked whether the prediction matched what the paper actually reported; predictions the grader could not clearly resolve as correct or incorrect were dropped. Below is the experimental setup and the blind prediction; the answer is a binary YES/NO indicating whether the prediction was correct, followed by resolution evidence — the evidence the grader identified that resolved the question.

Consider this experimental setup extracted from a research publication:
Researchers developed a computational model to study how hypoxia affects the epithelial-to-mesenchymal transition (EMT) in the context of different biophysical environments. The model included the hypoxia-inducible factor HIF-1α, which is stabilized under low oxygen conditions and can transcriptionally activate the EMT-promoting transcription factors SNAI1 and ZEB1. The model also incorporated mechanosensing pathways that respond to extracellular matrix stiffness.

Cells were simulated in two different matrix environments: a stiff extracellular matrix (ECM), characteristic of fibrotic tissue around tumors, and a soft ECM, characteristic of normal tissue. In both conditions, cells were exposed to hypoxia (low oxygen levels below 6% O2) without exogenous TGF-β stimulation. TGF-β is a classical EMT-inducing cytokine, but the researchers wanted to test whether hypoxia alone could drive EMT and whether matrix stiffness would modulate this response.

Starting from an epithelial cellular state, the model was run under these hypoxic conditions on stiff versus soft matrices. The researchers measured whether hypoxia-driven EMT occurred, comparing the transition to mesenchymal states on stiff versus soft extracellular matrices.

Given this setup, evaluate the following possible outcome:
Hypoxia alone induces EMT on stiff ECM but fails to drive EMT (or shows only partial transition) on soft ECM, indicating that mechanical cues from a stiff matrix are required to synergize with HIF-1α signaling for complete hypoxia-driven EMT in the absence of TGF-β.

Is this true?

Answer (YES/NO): YES